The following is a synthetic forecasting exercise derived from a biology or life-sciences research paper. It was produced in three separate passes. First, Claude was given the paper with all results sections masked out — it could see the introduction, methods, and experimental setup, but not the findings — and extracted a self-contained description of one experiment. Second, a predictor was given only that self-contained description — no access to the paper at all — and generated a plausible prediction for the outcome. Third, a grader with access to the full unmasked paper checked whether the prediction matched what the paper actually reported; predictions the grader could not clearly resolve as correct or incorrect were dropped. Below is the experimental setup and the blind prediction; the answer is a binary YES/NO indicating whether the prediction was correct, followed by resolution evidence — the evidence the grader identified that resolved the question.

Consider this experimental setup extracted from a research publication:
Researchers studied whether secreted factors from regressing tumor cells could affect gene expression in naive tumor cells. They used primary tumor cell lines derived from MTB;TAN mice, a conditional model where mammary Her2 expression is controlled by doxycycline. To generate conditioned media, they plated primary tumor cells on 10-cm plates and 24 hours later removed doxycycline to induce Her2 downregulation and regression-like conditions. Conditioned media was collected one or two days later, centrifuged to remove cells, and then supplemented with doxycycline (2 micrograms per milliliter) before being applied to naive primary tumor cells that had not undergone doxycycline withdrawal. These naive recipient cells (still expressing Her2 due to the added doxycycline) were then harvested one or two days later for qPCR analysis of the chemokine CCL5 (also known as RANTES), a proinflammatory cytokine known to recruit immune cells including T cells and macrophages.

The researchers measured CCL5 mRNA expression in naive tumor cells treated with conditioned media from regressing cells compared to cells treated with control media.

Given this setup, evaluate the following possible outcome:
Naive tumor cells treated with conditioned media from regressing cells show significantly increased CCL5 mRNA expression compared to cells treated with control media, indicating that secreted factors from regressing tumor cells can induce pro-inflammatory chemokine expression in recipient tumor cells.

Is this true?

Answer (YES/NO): YES